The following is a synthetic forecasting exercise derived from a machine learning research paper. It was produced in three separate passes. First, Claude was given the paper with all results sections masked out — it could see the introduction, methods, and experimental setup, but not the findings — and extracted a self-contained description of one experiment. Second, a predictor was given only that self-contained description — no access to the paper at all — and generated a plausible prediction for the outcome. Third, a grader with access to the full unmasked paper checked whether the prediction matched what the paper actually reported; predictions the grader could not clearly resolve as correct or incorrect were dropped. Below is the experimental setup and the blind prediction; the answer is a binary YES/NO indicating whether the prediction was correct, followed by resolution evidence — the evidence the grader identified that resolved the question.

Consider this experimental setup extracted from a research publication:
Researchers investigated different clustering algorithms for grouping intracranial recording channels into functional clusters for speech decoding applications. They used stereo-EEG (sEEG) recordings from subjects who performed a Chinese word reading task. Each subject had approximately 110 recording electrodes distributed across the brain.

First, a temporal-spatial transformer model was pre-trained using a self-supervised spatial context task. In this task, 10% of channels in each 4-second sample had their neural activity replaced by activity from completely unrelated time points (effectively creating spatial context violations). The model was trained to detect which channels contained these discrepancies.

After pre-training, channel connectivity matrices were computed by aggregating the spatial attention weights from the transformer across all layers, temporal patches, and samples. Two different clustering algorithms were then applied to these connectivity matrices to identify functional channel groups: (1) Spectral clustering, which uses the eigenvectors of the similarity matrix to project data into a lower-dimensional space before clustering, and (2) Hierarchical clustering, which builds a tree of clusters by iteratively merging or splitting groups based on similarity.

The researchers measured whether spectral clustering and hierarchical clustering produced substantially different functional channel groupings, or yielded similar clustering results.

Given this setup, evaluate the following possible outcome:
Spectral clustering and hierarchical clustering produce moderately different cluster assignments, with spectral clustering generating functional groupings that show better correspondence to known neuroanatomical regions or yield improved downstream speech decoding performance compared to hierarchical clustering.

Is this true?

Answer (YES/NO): NO